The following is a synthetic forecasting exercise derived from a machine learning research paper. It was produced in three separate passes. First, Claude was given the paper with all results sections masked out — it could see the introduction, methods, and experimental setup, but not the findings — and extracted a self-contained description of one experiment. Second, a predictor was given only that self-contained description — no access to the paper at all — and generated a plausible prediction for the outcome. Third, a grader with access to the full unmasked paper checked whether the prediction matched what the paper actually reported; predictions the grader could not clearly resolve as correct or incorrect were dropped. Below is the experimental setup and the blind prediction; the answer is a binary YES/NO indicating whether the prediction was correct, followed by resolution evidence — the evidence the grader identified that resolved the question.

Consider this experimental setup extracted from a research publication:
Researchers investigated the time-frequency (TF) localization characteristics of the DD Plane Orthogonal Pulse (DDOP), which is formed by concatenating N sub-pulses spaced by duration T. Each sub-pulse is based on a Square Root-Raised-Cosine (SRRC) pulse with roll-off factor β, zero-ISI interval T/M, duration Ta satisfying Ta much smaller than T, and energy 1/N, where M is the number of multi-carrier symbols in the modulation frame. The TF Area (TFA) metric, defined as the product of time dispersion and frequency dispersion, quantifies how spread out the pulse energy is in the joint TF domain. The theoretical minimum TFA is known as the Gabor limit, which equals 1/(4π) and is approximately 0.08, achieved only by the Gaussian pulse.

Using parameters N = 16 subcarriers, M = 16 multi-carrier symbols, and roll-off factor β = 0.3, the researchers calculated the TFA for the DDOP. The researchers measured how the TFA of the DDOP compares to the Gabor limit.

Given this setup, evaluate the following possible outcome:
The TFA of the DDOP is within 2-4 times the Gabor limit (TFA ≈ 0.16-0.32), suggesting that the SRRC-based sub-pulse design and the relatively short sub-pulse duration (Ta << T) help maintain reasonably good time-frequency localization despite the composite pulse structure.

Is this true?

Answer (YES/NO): NO